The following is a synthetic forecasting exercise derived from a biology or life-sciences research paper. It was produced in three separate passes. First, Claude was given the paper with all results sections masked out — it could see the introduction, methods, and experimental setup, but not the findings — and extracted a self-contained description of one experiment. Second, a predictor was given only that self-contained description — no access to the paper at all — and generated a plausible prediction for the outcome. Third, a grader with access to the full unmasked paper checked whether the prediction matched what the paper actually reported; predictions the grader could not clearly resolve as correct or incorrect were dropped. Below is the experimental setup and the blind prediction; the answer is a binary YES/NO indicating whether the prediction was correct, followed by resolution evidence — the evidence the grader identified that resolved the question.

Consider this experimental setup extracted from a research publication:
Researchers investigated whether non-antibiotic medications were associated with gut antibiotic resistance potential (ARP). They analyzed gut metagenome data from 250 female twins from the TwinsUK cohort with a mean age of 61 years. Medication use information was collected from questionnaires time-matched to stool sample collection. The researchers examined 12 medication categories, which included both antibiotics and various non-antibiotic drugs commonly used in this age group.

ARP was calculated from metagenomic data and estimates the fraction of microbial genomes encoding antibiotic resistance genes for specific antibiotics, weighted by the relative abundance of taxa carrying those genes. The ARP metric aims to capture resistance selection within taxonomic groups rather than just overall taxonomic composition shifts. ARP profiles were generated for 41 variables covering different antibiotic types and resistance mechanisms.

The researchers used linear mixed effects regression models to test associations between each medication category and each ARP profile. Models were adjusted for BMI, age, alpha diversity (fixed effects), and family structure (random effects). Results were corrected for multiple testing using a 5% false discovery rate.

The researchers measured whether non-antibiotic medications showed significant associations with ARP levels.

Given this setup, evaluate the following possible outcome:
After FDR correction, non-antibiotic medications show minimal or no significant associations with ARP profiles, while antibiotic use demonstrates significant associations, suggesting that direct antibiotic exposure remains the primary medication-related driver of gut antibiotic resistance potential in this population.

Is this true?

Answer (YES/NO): NO